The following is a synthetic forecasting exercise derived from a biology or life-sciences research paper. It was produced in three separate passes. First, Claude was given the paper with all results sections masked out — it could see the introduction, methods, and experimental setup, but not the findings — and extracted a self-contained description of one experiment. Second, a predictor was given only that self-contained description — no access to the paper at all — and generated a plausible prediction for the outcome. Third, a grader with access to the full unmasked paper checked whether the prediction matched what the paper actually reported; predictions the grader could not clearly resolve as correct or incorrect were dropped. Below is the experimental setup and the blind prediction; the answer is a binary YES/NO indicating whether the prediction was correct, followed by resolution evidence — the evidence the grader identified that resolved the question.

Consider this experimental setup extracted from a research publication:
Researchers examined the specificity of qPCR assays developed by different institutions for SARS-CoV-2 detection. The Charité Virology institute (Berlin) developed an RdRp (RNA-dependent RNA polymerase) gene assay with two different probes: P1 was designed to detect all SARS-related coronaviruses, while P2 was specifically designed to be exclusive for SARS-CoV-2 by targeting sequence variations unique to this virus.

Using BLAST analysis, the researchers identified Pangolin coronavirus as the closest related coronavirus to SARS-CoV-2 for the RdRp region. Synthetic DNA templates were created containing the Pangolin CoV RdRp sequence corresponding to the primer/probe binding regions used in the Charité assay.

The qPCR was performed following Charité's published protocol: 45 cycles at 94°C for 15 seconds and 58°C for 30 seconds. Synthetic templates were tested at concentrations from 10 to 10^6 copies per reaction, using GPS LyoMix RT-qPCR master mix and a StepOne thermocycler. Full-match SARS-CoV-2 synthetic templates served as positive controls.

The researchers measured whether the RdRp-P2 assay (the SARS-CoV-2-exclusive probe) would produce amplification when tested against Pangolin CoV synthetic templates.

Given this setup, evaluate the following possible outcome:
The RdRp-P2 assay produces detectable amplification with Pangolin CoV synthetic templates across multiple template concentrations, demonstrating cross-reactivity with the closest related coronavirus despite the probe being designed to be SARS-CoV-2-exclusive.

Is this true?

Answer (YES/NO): YES